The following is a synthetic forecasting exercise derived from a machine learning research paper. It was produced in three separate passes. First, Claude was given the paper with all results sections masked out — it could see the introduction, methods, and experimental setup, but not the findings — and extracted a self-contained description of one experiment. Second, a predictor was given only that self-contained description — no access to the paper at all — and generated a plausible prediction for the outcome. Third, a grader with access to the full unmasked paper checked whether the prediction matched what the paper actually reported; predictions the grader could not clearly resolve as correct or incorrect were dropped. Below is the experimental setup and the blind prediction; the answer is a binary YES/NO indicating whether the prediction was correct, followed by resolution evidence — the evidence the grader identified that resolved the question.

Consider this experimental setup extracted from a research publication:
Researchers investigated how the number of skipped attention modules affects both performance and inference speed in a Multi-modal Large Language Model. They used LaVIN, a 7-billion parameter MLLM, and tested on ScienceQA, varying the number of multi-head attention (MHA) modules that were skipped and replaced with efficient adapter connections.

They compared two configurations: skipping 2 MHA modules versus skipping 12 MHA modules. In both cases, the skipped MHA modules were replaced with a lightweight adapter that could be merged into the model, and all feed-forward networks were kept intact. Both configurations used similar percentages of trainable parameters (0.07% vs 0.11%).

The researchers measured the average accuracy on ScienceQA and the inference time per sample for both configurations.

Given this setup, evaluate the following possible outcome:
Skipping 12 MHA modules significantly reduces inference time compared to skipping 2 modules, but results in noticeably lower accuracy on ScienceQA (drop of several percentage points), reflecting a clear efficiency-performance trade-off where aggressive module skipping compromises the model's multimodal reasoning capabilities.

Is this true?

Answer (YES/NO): NO